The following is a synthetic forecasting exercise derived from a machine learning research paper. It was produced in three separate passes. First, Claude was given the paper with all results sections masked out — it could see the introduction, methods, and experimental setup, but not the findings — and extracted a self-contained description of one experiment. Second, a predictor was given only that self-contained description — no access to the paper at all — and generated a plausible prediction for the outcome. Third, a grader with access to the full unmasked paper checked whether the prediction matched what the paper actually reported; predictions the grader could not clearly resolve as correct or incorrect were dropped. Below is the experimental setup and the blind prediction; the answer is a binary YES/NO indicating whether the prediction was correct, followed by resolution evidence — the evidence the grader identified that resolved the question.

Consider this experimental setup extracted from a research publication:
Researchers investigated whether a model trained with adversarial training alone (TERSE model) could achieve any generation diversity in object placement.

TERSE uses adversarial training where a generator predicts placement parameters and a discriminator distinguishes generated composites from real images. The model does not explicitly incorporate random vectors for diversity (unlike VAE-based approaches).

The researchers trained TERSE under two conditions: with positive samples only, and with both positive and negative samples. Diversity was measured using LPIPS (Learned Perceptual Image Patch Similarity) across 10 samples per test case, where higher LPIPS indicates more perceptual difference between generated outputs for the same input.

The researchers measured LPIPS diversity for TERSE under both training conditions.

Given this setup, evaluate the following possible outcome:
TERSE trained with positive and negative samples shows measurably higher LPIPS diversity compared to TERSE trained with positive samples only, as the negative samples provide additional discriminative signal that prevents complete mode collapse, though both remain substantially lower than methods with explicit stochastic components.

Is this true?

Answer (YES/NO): NO